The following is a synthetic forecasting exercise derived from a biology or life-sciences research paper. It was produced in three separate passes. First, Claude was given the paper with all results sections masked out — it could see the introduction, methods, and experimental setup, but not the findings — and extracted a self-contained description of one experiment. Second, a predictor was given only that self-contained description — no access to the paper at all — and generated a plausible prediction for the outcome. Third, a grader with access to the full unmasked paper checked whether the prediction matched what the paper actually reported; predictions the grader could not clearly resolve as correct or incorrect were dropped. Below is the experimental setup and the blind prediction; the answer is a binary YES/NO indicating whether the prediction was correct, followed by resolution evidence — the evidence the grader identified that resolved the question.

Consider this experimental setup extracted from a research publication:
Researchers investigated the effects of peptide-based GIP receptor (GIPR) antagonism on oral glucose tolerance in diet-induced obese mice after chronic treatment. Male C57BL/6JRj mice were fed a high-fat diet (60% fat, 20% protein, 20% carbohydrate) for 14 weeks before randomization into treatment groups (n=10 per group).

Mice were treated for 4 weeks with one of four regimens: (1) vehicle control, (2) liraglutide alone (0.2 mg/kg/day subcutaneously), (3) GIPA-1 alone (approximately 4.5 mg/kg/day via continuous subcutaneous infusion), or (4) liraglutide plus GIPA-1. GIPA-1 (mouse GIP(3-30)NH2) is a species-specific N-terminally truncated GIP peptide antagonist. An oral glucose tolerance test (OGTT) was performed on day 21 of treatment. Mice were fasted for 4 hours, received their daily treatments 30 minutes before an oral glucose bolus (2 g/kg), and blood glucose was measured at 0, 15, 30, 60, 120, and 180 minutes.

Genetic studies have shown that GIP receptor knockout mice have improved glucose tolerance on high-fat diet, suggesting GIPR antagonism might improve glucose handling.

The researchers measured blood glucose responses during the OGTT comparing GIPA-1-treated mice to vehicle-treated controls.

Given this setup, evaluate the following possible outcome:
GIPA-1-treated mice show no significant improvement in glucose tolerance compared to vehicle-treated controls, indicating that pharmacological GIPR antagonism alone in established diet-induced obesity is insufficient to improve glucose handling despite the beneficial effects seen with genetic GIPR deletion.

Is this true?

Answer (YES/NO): NO